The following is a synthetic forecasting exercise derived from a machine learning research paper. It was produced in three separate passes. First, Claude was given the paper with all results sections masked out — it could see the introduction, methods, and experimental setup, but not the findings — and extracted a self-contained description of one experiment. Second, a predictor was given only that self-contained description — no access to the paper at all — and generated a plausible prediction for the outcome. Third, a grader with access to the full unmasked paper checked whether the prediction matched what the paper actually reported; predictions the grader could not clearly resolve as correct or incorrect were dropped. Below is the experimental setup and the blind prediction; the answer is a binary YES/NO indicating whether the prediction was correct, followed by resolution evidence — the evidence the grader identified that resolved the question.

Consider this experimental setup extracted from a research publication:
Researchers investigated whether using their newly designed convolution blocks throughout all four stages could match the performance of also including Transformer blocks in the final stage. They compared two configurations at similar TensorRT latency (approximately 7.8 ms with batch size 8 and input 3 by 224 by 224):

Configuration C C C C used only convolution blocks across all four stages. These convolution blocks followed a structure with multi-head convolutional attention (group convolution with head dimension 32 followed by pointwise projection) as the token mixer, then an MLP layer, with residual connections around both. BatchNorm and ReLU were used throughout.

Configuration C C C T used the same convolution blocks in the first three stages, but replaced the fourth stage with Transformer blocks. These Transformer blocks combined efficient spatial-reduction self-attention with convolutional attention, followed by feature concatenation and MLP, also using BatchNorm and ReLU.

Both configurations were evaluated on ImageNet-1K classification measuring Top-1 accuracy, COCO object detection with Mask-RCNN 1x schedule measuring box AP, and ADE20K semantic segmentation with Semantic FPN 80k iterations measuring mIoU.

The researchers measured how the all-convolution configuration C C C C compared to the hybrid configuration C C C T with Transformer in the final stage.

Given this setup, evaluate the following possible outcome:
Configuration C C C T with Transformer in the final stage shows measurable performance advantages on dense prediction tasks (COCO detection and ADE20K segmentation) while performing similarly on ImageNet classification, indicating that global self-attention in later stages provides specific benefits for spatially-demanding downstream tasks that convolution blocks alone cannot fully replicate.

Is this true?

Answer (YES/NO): YES